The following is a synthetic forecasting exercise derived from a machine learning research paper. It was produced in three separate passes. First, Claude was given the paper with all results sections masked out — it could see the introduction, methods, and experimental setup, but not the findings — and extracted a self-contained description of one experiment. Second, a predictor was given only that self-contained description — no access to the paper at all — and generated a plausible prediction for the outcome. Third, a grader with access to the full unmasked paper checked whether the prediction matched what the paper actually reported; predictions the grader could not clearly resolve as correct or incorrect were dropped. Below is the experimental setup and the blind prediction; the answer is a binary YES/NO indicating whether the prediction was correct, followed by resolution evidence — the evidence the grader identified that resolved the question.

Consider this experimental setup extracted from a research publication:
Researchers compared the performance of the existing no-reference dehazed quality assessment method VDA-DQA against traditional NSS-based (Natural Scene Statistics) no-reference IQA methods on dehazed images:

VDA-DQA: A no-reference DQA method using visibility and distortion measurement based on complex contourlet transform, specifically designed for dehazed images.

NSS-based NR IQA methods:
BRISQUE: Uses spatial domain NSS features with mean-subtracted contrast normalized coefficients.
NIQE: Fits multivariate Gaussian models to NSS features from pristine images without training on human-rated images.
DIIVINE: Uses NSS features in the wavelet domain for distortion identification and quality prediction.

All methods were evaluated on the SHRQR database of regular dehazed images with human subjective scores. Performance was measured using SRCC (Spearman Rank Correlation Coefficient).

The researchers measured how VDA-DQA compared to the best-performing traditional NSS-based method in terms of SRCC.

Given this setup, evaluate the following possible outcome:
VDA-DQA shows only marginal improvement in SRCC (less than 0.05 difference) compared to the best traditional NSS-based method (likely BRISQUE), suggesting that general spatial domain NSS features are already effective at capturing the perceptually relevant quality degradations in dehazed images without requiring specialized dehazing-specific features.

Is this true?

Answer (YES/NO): NO